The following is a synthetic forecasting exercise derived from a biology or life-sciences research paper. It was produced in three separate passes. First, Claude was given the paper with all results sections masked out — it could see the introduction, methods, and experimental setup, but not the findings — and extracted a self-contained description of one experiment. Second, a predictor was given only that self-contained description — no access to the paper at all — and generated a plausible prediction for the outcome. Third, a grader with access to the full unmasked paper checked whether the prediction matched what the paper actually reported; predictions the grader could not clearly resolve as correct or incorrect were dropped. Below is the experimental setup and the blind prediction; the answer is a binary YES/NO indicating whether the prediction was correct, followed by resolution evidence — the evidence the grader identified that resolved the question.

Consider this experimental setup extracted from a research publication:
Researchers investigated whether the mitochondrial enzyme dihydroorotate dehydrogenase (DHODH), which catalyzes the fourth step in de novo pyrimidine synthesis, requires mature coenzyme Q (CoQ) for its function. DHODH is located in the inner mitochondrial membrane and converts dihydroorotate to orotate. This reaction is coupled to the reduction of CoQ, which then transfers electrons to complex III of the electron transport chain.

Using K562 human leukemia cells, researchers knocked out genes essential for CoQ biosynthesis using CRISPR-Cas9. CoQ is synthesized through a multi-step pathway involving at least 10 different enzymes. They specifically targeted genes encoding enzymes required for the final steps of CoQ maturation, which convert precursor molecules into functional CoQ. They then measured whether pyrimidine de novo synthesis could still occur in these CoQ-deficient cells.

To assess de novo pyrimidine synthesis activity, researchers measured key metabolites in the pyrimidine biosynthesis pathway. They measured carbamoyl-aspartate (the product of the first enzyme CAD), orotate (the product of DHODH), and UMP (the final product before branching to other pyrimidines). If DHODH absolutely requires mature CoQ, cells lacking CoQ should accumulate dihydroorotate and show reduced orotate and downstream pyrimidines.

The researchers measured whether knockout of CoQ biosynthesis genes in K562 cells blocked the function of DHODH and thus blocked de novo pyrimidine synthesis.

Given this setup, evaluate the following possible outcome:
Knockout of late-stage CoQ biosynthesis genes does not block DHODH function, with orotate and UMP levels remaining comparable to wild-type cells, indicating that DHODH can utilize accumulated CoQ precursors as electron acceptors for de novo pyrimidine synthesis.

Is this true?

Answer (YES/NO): NO